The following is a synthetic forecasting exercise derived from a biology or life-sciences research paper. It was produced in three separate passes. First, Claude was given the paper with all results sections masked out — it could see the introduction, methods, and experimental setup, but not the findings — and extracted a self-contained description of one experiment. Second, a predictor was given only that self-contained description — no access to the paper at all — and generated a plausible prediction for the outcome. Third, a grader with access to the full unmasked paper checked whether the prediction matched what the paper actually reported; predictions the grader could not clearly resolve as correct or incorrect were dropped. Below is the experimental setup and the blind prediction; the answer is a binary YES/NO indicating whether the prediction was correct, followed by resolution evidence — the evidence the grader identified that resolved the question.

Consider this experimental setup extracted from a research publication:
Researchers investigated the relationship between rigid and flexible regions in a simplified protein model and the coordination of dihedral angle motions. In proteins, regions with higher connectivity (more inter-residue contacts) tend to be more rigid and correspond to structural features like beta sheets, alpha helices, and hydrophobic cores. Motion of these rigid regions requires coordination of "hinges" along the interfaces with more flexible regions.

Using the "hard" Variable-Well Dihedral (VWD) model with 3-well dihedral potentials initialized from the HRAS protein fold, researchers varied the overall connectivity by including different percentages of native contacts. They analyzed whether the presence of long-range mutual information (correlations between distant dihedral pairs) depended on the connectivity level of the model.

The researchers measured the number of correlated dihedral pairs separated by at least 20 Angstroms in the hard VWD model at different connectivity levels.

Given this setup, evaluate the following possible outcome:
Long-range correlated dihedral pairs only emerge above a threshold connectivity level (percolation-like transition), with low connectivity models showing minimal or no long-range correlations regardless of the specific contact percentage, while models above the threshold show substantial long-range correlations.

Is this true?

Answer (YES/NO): NO